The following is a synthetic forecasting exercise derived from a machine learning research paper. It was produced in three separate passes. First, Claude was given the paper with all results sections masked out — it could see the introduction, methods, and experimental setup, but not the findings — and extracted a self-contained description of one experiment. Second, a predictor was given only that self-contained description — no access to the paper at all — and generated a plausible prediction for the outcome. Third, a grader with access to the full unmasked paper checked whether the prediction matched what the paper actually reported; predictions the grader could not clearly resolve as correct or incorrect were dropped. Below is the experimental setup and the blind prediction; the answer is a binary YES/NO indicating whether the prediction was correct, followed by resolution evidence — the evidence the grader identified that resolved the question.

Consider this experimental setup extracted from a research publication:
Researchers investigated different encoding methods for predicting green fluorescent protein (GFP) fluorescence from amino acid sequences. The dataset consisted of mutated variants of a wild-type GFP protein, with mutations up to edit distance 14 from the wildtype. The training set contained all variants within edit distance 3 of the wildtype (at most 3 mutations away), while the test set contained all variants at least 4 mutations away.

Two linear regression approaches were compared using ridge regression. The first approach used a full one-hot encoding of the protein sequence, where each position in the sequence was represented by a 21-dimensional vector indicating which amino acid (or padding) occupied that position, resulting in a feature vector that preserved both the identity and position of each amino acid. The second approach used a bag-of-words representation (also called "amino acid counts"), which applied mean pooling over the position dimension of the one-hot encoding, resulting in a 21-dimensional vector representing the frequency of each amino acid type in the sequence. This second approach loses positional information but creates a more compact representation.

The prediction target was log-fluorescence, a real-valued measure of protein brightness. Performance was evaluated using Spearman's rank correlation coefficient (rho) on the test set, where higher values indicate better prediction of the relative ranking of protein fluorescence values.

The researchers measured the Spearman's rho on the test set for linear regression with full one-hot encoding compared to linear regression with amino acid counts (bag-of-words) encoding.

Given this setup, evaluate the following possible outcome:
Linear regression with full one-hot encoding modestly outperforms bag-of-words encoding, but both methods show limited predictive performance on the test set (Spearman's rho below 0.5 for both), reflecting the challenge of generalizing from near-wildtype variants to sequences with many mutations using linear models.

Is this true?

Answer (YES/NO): NO